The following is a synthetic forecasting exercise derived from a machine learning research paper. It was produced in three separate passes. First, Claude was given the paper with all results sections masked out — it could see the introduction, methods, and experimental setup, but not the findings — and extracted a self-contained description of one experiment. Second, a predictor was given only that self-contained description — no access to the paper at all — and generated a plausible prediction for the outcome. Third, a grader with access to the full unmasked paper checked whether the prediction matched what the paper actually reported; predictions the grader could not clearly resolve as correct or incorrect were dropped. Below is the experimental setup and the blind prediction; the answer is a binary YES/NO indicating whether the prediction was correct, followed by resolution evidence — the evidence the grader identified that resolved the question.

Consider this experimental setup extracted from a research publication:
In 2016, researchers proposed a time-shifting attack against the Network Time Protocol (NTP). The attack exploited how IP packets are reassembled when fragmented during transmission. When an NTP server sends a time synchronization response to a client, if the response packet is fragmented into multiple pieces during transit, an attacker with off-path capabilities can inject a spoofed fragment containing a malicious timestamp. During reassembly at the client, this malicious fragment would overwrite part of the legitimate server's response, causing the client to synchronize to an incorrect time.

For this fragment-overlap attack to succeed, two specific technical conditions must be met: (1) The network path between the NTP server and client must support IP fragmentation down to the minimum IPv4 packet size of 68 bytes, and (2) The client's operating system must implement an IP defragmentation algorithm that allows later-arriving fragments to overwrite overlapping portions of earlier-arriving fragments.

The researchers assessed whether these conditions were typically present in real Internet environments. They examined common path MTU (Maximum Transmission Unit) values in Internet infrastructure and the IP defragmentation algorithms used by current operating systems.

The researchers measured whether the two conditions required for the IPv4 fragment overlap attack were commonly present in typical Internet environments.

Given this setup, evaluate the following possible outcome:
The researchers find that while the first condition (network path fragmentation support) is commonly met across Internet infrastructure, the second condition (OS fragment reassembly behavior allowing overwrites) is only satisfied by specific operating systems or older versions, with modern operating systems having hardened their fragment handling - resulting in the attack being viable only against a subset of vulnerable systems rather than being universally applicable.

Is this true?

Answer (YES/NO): NO